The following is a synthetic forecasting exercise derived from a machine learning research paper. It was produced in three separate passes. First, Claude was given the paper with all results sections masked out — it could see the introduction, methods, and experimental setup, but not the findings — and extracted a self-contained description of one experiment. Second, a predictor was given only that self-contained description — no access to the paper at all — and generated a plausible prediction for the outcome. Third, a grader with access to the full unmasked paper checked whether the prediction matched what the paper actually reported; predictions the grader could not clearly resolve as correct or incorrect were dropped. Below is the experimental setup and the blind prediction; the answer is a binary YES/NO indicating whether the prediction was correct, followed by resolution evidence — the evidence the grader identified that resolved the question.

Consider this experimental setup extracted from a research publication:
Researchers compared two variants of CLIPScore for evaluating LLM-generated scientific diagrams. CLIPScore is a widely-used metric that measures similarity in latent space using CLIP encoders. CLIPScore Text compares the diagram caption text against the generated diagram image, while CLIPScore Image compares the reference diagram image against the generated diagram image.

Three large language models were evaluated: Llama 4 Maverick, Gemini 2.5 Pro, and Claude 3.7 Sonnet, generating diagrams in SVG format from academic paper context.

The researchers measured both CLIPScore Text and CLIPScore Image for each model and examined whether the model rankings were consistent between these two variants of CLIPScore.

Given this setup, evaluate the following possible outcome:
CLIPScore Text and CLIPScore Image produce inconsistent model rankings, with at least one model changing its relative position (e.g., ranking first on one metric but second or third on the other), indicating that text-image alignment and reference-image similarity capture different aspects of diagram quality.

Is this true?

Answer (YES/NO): YES